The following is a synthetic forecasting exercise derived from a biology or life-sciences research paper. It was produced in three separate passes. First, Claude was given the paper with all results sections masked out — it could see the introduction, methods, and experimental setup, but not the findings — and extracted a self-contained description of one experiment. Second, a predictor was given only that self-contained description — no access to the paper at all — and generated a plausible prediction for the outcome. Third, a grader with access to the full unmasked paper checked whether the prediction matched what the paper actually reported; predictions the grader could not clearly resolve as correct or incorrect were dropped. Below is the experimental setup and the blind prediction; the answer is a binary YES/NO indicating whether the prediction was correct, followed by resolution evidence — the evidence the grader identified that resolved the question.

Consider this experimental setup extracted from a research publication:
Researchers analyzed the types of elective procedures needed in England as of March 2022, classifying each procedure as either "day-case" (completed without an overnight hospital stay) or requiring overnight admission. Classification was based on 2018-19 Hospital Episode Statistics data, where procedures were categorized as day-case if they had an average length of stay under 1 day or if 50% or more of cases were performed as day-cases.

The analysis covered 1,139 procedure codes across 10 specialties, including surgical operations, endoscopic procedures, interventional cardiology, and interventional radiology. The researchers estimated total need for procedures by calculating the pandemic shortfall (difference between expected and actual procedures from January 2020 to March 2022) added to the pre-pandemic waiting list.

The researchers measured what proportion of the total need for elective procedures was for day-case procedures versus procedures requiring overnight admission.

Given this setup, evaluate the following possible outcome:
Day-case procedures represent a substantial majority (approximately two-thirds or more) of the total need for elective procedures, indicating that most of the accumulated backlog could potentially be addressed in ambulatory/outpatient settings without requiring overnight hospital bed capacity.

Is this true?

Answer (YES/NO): YES